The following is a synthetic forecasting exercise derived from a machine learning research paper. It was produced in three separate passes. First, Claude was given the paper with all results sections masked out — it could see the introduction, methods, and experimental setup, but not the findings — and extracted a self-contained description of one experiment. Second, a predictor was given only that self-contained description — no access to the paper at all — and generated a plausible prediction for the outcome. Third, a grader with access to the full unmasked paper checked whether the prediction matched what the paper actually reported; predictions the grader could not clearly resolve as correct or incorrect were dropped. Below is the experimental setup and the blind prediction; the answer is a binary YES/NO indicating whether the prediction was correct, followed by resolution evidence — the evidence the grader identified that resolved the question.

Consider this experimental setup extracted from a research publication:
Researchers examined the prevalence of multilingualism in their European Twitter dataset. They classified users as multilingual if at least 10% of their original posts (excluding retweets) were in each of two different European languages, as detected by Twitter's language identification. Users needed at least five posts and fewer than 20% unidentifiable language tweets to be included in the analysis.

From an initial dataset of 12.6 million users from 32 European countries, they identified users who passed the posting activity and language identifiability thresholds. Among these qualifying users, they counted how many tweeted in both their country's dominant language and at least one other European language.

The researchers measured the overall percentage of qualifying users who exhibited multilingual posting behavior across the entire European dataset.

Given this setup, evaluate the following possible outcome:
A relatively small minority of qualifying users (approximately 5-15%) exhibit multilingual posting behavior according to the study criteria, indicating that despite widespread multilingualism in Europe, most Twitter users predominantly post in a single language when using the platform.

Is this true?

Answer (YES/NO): YES